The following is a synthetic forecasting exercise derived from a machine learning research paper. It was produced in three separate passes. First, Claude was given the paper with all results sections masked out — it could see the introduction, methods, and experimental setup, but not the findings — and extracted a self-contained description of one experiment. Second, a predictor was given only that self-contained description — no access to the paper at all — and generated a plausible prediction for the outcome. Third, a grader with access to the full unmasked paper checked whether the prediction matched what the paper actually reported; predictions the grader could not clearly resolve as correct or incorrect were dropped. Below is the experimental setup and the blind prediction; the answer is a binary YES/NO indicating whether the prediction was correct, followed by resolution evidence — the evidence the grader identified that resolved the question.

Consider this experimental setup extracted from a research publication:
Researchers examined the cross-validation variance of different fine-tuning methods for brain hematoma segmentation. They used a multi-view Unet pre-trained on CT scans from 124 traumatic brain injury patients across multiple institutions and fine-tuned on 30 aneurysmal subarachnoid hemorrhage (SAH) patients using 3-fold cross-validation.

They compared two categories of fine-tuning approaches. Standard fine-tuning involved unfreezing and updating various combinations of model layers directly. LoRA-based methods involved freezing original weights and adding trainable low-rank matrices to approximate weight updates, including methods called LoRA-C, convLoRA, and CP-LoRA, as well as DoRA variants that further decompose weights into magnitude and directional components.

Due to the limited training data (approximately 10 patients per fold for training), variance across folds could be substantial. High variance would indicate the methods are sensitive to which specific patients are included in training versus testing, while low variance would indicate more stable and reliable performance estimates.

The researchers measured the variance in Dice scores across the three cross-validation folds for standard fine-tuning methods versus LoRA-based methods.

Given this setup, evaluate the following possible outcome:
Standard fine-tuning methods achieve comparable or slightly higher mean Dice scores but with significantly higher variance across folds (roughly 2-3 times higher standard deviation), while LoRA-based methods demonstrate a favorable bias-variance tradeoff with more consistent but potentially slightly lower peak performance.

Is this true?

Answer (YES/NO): NO